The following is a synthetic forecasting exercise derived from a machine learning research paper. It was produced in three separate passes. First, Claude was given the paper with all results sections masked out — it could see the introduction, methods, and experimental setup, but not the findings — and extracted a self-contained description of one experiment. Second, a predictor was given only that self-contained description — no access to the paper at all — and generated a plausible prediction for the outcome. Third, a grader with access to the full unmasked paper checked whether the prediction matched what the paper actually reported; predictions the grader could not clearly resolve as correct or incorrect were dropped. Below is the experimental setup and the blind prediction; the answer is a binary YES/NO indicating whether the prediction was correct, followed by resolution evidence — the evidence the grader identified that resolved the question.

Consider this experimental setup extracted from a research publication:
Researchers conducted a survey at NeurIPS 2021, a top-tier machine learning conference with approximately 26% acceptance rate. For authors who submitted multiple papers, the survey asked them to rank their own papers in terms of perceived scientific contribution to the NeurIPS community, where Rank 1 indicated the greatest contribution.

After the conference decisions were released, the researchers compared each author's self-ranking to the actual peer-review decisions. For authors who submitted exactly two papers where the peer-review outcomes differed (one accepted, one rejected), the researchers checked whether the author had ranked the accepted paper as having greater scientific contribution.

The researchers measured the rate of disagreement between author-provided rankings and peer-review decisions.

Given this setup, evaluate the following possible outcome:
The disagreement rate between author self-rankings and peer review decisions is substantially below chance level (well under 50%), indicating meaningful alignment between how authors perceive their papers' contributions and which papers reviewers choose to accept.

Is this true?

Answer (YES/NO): YES